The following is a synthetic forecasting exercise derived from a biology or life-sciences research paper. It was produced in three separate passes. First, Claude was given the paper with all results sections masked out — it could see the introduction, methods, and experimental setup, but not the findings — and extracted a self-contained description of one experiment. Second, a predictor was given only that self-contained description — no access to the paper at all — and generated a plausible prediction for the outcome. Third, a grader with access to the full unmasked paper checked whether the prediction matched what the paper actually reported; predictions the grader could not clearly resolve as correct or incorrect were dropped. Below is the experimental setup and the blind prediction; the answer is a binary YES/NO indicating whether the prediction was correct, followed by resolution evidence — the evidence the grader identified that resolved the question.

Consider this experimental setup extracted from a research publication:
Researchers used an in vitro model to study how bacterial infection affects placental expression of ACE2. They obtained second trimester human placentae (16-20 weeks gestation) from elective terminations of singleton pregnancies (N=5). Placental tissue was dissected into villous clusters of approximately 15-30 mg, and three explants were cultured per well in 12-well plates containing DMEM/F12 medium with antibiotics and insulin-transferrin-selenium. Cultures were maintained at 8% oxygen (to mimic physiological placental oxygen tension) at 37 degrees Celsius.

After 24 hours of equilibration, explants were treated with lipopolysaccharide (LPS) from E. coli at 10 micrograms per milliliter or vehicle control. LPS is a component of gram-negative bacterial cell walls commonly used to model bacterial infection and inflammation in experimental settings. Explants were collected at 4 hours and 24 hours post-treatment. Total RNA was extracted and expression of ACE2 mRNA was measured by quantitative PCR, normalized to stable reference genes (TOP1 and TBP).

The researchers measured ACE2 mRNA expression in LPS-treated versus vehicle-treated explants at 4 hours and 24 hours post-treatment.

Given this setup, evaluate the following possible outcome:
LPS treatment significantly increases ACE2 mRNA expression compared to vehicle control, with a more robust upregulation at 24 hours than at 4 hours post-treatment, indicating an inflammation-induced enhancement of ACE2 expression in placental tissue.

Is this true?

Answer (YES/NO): NO